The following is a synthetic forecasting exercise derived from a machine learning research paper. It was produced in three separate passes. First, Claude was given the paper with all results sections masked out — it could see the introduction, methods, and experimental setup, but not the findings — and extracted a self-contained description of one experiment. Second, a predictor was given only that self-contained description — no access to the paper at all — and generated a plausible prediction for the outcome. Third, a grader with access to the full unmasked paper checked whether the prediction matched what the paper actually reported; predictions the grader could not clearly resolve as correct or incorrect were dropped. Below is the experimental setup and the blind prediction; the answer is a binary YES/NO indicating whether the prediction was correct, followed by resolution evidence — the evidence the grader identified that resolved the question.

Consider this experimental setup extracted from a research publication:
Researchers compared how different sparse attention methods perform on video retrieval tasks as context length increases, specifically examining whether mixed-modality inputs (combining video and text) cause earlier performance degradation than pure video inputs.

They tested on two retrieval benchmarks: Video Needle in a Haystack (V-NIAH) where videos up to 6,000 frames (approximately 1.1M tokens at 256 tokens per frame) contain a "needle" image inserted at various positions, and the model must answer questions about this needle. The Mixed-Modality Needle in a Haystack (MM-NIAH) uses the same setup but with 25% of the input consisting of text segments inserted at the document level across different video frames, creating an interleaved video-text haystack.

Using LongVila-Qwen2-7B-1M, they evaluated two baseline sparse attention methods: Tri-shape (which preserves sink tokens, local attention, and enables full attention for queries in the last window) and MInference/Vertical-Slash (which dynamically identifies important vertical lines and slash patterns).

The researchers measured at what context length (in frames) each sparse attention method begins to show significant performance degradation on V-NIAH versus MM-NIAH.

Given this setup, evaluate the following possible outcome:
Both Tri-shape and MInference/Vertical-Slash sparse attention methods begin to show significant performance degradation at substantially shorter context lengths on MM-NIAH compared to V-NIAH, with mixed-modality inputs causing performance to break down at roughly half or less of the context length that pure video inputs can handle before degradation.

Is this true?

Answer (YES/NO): YES